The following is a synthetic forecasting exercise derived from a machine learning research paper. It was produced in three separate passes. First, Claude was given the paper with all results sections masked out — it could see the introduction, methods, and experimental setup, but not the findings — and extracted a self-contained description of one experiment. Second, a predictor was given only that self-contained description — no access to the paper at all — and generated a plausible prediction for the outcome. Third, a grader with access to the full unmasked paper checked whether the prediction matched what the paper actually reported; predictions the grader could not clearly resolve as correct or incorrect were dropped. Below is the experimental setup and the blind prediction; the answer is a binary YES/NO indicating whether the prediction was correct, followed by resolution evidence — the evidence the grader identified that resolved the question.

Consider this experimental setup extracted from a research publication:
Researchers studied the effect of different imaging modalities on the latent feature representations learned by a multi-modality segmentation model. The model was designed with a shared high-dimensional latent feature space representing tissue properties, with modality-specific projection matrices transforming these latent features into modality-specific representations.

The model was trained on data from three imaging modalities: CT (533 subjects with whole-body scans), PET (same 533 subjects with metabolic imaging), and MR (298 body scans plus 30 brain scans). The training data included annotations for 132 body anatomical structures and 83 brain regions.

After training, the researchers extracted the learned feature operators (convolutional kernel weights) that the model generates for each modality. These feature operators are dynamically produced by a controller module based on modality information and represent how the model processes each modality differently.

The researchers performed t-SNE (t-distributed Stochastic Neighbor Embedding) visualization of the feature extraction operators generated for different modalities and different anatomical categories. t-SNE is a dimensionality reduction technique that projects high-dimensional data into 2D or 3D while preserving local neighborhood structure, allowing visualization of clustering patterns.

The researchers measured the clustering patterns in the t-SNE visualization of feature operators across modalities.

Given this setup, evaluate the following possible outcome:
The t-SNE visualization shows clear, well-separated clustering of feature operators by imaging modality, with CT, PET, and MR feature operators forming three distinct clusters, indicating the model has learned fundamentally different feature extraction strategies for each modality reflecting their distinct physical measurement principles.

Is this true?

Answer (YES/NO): NO